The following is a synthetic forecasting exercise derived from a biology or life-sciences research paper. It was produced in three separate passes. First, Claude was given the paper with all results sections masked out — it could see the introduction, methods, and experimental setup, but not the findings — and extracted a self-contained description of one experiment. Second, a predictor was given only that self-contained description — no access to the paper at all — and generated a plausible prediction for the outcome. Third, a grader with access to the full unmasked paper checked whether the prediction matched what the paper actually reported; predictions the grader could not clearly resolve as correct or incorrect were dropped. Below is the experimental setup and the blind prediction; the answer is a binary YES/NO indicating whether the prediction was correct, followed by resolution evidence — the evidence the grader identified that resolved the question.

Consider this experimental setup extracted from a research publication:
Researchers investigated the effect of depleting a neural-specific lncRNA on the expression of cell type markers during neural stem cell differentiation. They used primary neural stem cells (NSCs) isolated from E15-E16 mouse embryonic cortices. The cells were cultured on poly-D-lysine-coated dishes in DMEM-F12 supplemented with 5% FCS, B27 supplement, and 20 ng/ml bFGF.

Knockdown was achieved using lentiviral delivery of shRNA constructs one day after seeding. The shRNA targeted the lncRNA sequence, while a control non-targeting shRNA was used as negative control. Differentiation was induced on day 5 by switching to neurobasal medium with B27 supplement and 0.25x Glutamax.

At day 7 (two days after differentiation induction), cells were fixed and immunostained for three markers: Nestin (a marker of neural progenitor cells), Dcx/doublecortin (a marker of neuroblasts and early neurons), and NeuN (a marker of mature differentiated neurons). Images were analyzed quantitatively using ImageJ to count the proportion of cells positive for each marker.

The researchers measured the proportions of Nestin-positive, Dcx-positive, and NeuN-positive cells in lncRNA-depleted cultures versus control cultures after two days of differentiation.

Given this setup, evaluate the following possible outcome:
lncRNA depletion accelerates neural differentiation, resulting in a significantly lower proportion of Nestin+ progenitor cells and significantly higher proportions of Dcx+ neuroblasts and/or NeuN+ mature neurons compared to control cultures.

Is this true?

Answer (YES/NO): NO